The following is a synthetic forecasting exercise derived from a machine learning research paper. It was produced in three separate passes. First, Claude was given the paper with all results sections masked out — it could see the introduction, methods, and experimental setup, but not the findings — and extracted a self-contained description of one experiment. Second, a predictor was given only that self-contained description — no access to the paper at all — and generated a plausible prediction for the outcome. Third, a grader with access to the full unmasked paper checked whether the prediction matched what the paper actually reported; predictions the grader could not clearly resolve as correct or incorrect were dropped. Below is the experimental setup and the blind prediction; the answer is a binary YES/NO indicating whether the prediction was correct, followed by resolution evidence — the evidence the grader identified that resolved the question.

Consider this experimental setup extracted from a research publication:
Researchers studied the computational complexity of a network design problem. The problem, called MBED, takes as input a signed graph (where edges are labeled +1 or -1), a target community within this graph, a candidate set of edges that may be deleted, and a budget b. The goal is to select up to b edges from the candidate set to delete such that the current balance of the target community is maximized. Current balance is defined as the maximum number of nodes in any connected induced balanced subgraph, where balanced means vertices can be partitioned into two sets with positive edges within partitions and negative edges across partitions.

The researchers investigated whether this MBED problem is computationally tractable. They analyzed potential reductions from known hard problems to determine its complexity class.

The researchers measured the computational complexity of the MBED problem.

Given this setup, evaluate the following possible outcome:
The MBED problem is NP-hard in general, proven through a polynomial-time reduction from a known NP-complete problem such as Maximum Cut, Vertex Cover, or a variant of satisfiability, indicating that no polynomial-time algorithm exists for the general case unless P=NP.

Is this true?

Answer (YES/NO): NO